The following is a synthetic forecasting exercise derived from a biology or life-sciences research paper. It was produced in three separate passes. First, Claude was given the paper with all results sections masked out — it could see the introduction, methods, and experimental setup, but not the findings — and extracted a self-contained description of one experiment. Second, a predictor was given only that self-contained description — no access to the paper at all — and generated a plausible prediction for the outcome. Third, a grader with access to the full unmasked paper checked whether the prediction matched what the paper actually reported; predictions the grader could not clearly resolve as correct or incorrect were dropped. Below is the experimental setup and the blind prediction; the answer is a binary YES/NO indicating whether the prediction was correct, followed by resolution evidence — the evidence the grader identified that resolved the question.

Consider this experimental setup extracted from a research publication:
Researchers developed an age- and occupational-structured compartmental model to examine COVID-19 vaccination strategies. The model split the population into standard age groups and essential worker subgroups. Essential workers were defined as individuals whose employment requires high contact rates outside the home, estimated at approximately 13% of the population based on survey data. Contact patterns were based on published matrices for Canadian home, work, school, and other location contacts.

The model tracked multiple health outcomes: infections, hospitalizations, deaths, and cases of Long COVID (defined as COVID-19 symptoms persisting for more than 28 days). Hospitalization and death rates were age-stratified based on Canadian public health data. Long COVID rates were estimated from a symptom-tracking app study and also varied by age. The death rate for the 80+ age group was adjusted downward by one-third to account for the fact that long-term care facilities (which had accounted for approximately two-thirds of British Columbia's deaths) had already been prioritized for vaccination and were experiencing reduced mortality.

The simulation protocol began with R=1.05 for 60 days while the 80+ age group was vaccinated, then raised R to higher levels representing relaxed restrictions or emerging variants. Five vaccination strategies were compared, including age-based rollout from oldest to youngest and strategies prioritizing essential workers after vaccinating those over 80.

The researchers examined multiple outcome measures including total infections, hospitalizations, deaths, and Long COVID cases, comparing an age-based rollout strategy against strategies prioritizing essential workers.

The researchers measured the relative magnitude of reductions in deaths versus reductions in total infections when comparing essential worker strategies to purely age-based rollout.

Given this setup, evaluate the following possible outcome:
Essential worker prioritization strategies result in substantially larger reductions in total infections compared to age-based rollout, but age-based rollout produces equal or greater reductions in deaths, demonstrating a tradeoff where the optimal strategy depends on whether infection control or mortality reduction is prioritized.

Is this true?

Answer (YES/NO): NO